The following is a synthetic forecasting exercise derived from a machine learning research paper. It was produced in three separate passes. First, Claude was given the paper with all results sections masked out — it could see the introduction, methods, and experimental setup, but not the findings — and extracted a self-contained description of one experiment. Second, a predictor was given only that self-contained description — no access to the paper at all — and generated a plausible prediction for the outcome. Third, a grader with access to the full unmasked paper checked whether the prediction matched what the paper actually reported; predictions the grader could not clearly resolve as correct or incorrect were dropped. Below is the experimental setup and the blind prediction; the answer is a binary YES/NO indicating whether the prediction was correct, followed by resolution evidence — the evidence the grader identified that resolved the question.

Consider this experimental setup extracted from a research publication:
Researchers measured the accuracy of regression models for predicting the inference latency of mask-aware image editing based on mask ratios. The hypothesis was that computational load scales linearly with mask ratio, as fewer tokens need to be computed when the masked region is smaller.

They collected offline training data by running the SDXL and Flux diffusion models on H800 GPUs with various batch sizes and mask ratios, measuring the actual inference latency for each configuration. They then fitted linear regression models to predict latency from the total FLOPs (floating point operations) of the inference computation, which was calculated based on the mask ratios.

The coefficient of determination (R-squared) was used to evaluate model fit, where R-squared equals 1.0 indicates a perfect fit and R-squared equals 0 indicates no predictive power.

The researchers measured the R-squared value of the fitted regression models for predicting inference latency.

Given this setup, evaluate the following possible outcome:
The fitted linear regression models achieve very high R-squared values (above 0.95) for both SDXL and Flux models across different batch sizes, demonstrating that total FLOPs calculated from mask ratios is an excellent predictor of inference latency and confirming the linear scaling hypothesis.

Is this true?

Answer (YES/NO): YES